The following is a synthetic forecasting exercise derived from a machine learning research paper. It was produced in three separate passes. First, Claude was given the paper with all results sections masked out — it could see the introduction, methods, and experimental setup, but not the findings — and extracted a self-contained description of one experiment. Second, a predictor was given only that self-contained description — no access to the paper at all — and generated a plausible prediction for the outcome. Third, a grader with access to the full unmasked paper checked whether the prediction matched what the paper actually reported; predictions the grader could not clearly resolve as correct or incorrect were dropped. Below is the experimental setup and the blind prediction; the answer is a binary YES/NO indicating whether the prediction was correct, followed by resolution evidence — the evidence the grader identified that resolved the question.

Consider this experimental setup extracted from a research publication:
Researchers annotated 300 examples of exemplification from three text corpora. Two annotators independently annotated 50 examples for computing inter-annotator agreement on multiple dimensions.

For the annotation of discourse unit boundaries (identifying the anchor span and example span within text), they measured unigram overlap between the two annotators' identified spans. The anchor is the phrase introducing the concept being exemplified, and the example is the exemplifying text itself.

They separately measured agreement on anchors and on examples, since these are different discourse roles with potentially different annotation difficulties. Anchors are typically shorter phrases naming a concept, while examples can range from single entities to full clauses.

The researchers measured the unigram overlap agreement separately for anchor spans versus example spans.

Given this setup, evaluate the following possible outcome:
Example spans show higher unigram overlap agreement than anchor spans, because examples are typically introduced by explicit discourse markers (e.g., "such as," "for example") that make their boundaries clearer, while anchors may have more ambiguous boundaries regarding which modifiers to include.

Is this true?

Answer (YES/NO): YES